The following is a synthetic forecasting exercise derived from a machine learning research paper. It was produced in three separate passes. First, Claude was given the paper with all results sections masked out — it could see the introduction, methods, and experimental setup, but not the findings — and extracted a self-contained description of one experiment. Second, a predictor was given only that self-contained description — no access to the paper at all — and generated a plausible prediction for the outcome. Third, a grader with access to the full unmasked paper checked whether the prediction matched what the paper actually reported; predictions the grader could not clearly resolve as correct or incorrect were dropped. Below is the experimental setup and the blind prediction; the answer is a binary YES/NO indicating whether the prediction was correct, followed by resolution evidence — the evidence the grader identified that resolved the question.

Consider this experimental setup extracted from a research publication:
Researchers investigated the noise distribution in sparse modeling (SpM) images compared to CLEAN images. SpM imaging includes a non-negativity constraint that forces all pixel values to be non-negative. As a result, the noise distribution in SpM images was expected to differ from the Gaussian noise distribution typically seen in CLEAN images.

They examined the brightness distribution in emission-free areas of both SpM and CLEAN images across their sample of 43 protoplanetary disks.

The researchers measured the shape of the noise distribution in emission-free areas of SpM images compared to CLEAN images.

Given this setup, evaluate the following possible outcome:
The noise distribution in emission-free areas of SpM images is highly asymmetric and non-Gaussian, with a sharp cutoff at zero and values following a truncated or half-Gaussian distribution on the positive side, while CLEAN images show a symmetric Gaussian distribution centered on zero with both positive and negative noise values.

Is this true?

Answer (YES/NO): NO